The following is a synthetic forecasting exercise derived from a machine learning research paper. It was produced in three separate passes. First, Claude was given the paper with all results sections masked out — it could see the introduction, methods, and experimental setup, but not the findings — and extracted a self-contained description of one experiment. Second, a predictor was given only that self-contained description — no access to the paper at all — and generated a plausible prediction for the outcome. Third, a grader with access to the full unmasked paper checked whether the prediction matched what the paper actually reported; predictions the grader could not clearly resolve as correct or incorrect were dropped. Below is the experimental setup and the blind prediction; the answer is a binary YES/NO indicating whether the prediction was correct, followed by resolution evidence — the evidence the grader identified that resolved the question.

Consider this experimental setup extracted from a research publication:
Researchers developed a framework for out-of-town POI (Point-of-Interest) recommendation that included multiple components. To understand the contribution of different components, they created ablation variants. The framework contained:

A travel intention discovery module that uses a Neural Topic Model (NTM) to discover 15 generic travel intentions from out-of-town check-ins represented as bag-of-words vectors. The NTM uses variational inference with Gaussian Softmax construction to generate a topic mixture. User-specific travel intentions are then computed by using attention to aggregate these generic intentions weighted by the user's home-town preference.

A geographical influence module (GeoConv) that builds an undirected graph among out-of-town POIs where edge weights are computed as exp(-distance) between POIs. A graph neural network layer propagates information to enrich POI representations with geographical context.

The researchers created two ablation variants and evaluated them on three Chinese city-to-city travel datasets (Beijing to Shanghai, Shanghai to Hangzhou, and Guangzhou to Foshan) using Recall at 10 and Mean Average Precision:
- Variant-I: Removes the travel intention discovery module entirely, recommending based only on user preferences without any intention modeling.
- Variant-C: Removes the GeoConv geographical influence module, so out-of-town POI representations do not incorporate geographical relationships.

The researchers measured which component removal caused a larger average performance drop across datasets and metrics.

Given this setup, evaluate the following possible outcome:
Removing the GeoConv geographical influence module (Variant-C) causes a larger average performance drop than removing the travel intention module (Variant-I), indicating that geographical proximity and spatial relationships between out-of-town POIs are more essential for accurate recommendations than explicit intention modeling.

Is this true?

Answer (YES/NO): NO